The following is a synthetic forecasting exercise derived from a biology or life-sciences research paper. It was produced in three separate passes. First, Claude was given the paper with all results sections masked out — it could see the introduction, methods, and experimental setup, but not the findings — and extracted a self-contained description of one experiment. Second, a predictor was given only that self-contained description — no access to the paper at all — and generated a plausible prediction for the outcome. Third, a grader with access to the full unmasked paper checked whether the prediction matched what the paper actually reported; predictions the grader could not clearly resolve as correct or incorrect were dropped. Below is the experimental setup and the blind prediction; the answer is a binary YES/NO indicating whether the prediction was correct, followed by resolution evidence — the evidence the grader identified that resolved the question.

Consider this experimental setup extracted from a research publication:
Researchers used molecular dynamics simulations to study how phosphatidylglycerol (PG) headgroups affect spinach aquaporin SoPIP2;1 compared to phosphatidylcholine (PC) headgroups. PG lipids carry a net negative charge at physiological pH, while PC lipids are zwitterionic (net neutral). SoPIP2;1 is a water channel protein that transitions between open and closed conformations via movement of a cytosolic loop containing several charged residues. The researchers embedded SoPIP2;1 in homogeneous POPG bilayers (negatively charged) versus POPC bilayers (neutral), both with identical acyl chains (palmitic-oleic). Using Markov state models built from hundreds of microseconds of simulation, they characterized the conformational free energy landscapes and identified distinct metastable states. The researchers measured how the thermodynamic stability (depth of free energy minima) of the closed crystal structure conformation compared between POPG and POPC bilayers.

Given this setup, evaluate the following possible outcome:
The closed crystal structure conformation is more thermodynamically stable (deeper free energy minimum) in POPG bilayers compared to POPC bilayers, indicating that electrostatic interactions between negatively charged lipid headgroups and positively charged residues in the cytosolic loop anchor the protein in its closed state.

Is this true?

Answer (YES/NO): NO